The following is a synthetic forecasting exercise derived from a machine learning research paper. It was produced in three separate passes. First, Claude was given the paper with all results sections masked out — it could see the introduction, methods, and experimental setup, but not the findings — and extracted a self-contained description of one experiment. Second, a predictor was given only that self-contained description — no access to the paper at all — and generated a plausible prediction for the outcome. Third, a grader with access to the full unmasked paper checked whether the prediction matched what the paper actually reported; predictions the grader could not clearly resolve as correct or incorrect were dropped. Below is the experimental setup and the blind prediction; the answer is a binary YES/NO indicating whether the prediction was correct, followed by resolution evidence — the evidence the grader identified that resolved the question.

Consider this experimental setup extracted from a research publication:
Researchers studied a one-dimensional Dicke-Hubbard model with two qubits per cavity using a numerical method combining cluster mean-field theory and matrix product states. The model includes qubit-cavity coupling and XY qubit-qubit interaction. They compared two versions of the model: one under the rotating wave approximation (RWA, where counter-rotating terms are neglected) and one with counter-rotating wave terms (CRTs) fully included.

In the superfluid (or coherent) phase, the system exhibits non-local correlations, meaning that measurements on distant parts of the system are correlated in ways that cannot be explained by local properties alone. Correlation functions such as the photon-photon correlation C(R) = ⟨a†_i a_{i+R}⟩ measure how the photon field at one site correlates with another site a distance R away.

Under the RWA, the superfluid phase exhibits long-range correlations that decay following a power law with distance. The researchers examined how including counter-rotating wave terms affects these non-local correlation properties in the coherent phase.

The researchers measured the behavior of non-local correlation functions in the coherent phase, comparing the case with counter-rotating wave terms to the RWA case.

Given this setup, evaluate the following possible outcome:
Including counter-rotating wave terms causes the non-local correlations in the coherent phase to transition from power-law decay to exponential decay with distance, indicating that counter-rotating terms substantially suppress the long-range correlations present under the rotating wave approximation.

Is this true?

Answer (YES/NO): NO